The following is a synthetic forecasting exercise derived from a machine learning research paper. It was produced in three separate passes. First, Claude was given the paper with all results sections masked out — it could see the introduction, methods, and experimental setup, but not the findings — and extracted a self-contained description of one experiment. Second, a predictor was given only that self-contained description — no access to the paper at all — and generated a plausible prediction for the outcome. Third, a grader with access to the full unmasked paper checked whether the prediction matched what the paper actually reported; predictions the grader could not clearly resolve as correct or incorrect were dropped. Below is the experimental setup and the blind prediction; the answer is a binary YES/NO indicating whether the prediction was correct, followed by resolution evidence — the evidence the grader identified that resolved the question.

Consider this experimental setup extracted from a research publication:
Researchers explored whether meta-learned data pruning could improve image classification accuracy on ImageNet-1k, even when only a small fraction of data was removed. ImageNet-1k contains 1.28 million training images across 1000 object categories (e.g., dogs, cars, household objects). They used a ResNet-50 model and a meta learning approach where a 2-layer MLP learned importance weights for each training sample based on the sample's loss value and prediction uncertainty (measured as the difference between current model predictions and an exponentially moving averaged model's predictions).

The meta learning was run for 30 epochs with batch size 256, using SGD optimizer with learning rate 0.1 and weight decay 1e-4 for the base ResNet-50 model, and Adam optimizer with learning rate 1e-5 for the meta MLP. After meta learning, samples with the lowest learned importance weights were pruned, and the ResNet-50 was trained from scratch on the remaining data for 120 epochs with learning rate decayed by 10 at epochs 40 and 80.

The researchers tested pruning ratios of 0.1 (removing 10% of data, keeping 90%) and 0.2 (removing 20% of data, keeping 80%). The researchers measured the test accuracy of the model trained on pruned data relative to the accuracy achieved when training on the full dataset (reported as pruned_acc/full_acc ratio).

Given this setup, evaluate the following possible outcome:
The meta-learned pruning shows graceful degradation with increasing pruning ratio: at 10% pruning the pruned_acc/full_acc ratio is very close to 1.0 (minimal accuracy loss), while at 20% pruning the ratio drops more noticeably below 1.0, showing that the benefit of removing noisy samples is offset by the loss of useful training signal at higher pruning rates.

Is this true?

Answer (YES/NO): NO